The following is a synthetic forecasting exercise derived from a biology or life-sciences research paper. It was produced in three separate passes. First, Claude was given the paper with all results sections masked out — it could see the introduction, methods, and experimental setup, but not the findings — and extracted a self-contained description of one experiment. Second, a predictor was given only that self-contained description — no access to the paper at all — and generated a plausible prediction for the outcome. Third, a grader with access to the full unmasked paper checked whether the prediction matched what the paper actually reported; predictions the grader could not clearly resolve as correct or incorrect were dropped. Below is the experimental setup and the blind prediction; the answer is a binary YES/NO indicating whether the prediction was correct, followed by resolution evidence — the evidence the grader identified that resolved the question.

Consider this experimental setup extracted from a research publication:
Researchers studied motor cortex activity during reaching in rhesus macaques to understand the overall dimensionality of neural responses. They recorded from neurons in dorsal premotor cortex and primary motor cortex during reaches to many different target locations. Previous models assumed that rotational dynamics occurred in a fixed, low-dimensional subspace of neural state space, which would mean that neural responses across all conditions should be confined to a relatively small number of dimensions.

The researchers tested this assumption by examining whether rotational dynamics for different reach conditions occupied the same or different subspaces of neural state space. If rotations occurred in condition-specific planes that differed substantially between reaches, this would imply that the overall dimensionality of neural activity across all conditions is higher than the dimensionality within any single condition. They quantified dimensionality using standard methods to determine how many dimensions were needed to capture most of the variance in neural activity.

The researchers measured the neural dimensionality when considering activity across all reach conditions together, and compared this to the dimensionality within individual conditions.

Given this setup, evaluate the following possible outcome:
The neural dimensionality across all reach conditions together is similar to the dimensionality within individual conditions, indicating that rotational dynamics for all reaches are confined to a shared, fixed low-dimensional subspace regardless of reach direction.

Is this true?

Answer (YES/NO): NO